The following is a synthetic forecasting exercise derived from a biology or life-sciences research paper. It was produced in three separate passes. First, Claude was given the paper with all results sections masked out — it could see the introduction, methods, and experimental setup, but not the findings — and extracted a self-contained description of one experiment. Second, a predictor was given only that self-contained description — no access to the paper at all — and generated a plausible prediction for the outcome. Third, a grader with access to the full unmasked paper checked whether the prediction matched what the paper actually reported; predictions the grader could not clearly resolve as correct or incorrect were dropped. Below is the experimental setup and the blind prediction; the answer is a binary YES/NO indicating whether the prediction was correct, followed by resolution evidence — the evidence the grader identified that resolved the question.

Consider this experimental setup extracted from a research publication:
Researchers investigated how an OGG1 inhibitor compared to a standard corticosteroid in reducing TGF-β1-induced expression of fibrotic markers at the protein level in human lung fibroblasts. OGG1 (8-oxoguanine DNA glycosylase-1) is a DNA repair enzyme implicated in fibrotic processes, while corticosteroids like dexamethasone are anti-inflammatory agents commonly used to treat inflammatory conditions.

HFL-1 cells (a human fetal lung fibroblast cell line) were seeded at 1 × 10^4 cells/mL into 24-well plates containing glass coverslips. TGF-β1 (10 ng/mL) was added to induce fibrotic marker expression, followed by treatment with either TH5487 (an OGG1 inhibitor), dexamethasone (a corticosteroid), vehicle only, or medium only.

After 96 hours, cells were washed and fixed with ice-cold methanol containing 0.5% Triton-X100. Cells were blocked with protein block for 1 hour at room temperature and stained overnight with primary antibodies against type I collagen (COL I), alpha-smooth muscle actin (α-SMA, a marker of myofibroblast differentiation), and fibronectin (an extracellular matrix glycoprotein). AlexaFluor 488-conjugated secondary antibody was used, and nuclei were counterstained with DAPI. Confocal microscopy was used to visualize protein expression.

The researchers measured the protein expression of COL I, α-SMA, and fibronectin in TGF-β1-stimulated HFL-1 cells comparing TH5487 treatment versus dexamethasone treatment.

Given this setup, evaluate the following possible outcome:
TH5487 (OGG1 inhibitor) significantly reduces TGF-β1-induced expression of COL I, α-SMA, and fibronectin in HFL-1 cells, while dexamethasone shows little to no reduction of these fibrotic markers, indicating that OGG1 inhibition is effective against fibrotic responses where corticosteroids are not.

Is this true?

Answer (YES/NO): NO